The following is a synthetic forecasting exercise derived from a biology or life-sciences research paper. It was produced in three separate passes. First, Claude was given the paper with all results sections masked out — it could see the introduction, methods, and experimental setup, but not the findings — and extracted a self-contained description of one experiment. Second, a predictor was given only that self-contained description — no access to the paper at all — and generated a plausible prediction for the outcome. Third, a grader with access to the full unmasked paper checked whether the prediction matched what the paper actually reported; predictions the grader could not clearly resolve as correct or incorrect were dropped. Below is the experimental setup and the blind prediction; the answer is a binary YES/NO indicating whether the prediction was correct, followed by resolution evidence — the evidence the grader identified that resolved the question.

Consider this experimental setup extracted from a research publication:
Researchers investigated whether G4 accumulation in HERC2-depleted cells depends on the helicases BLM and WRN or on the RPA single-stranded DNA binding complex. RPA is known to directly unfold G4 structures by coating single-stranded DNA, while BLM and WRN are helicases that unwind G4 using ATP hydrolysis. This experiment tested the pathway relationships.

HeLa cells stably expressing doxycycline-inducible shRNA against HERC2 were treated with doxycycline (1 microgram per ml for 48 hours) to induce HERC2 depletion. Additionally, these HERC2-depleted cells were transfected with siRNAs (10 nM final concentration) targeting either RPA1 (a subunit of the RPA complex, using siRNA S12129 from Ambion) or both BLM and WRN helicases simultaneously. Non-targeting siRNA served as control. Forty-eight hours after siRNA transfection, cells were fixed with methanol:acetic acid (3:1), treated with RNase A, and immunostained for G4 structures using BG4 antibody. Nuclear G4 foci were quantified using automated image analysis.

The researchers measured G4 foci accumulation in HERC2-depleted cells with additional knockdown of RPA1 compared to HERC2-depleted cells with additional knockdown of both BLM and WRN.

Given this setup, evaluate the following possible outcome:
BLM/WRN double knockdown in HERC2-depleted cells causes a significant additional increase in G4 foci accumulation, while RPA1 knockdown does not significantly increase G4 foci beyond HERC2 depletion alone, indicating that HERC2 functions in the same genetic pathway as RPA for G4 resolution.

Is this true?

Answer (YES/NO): NO